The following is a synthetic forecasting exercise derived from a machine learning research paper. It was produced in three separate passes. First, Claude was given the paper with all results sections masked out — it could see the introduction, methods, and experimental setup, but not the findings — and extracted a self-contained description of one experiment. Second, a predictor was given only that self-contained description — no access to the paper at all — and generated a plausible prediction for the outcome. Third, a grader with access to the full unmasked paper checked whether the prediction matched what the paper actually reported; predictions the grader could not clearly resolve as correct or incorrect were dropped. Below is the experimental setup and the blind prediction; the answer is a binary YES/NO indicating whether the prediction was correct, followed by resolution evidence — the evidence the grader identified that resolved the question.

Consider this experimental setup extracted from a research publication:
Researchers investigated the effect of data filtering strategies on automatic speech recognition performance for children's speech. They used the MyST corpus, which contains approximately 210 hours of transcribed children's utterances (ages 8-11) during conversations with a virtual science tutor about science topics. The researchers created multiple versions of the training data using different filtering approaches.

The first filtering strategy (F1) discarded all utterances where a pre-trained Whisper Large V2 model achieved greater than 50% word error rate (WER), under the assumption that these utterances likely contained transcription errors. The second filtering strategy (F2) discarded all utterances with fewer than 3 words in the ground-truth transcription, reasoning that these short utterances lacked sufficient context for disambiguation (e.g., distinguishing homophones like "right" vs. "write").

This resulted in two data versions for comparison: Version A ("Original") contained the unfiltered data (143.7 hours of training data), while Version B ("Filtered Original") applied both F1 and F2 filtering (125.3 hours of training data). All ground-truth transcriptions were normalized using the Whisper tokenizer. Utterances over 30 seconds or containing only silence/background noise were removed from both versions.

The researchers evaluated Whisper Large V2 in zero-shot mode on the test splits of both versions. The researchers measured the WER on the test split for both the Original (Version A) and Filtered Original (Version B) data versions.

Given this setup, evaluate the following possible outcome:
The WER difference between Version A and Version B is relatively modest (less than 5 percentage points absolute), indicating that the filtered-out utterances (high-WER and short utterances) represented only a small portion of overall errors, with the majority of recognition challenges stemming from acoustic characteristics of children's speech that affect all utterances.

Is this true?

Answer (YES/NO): NO